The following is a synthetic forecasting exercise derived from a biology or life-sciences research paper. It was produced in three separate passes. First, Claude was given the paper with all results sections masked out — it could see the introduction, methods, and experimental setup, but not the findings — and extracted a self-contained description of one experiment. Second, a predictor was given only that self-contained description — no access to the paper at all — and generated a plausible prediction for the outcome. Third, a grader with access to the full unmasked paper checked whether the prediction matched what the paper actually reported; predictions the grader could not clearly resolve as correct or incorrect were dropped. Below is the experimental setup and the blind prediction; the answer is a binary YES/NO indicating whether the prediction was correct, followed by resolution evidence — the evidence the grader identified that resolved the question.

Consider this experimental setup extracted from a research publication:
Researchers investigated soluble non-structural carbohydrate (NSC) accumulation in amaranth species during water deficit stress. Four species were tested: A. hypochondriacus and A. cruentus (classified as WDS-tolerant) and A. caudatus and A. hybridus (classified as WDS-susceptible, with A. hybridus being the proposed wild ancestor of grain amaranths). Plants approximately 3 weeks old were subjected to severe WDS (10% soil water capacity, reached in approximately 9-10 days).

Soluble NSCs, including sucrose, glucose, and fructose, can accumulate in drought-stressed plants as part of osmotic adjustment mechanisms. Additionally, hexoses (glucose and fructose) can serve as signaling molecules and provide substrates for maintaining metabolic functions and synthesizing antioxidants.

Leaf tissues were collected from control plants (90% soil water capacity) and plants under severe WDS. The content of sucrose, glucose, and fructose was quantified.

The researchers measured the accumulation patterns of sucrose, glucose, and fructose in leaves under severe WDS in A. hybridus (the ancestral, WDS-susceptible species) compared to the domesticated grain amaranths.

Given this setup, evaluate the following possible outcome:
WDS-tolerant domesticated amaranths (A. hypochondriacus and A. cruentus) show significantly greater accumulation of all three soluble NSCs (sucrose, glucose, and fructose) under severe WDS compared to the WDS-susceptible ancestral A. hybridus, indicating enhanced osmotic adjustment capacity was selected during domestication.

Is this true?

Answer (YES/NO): NO